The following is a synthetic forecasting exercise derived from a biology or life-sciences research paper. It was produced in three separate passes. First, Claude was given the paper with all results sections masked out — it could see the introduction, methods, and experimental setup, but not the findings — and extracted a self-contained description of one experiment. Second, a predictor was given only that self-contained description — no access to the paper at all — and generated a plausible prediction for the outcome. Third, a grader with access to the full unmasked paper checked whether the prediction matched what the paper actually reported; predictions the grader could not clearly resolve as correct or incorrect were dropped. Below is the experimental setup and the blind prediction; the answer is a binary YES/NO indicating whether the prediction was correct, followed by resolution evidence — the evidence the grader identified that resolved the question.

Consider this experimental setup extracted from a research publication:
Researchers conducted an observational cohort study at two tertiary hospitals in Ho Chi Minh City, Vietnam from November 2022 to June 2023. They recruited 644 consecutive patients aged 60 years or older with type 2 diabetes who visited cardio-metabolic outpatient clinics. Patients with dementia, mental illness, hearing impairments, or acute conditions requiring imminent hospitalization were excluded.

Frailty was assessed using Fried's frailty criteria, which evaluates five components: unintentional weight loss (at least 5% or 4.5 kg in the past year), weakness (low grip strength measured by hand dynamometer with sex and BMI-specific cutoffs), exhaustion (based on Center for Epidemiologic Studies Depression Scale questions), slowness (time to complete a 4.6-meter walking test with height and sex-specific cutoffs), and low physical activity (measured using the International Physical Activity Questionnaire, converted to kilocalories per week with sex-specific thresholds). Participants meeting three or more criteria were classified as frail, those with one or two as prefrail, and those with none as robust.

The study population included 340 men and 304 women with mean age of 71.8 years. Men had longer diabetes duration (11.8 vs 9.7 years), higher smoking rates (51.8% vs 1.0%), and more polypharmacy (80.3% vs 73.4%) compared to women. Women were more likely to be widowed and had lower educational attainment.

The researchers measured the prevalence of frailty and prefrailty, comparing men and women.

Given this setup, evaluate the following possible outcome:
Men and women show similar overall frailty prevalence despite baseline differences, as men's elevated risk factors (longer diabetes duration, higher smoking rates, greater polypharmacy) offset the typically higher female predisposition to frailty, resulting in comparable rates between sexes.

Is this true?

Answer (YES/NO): NO